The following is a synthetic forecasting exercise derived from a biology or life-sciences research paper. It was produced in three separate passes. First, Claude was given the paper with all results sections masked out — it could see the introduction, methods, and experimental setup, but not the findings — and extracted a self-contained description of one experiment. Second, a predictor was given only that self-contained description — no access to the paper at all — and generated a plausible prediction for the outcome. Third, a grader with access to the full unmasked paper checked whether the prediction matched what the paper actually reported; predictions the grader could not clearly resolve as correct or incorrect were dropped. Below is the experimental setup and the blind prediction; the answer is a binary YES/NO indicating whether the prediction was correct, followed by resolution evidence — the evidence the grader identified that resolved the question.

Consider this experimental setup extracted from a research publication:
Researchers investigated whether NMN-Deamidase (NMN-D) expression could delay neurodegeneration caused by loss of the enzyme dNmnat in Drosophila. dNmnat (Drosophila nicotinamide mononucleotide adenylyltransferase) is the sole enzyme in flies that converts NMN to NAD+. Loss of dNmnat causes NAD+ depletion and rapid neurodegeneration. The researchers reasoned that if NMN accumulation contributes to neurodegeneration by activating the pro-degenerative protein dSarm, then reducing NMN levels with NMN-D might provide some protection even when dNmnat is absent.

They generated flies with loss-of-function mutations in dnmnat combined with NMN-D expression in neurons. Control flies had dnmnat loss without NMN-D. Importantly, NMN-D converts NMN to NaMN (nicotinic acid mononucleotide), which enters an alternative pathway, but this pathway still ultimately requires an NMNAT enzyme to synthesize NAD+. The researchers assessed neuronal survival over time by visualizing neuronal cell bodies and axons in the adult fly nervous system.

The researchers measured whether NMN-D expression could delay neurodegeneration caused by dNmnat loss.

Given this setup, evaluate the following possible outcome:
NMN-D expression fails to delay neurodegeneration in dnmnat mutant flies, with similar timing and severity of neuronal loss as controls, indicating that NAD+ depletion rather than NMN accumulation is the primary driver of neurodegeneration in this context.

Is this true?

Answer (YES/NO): NO